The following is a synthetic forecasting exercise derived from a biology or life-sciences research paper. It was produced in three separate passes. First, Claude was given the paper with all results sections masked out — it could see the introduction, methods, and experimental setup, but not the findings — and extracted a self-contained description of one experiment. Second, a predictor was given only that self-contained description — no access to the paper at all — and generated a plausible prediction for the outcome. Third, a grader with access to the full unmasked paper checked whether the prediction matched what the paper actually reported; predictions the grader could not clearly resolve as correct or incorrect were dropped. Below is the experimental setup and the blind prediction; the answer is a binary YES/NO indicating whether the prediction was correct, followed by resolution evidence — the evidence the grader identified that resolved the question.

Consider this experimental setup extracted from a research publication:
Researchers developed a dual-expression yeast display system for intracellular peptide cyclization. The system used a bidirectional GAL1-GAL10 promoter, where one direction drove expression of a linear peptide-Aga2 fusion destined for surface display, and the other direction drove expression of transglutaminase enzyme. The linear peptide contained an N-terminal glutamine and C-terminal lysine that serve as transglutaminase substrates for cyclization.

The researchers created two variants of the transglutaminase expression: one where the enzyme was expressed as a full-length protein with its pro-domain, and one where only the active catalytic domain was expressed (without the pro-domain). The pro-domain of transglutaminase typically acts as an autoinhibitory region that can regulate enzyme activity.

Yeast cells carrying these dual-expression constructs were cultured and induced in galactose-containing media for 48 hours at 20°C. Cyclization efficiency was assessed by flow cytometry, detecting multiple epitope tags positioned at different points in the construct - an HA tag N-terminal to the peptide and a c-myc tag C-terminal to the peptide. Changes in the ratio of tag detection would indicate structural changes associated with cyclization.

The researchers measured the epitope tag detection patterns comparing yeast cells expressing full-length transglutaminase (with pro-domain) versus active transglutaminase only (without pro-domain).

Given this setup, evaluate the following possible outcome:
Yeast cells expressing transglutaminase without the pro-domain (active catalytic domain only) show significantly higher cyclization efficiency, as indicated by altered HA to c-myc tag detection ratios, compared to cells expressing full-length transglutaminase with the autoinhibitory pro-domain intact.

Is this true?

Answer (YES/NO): YES